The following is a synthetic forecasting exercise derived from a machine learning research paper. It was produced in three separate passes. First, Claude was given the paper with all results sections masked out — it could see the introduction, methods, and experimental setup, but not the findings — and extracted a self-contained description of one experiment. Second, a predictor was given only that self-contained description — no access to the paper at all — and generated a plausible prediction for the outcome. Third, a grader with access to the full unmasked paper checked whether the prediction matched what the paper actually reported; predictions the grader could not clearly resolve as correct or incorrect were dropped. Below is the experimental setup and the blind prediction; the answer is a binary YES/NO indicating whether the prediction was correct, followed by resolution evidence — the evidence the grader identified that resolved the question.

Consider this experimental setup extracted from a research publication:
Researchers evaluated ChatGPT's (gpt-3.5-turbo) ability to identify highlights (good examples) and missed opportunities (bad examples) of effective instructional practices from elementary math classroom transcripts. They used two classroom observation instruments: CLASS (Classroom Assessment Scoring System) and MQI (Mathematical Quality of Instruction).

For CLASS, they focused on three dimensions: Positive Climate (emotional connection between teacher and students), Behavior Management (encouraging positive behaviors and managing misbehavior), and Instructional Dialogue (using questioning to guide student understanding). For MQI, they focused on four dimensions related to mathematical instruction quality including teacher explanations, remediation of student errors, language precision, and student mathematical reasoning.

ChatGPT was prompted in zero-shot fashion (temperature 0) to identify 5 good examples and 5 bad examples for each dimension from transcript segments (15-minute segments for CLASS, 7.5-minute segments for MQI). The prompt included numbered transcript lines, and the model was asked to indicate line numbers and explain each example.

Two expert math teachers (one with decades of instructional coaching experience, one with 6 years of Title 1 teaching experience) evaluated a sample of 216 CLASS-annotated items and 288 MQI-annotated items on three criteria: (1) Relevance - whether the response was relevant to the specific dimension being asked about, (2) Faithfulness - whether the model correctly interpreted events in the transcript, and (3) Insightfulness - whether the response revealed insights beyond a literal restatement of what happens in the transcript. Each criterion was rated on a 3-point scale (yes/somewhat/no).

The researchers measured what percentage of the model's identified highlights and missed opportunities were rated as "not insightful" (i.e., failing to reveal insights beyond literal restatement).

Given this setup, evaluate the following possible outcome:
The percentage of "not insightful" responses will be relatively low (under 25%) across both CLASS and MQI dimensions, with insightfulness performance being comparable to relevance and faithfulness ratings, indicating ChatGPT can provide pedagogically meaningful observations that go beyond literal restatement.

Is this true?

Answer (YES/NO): NO